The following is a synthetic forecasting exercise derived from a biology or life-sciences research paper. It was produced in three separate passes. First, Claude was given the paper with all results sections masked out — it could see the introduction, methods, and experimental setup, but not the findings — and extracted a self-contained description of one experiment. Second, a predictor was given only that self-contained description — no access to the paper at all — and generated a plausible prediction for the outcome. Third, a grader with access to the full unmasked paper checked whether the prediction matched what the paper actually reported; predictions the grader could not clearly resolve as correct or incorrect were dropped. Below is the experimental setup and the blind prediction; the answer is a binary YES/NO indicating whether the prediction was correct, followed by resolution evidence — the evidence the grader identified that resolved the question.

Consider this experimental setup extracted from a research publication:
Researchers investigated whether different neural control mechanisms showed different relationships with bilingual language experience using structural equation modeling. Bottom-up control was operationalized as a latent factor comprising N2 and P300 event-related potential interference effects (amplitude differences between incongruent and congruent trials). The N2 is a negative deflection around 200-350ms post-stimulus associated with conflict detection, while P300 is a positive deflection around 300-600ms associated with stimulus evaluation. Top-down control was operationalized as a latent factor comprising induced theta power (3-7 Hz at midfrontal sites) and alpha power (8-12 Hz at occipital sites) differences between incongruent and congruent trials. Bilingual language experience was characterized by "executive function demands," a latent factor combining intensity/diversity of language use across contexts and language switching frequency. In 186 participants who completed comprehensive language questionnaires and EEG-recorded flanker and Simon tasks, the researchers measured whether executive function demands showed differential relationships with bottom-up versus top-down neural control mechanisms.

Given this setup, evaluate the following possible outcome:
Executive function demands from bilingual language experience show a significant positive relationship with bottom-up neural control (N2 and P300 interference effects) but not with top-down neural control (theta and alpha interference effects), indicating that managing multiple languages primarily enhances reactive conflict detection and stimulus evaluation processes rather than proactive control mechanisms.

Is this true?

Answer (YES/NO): NO